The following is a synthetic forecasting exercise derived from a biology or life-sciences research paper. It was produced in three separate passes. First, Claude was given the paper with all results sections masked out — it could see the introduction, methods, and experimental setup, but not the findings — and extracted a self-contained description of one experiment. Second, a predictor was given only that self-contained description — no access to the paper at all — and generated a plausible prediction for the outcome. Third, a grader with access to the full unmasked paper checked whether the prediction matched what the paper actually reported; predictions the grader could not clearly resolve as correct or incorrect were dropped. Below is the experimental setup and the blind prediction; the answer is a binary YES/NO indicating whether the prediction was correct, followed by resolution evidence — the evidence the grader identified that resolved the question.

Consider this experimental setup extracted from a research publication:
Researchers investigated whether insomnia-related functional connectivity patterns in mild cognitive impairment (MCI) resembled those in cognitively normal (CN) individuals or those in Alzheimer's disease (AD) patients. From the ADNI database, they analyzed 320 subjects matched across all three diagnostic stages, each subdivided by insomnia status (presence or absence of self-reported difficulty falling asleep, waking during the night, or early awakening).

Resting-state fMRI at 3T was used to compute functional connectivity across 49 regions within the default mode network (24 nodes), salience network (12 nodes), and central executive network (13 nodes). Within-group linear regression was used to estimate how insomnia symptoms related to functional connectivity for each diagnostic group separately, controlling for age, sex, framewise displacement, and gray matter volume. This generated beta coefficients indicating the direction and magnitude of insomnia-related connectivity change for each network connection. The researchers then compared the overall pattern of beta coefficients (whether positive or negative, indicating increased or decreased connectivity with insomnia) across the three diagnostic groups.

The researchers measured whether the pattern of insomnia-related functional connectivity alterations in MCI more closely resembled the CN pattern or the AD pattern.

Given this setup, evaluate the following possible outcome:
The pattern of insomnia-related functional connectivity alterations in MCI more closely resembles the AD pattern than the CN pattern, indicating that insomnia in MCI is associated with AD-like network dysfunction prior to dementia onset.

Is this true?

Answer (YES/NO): NO